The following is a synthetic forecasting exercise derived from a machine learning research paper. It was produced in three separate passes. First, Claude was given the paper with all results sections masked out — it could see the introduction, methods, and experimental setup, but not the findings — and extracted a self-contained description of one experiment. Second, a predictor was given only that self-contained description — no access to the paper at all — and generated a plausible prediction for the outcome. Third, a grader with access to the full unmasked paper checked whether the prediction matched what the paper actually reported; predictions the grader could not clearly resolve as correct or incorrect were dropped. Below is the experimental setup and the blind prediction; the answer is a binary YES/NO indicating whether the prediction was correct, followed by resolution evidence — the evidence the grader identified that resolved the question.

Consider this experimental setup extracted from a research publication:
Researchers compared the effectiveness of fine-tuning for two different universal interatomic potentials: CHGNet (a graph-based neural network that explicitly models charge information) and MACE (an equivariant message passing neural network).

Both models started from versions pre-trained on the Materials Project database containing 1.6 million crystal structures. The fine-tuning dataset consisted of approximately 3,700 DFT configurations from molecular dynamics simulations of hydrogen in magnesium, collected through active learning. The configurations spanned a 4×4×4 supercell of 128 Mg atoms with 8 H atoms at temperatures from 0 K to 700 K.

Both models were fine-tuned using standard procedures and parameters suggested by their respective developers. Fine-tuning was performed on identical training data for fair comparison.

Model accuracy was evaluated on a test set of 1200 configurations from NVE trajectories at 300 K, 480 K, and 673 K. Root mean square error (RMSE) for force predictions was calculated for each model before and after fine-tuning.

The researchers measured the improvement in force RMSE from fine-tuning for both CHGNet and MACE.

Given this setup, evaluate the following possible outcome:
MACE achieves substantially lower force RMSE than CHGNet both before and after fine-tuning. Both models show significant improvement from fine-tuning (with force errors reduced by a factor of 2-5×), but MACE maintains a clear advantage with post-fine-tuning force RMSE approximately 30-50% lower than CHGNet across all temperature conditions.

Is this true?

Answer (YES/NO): NO